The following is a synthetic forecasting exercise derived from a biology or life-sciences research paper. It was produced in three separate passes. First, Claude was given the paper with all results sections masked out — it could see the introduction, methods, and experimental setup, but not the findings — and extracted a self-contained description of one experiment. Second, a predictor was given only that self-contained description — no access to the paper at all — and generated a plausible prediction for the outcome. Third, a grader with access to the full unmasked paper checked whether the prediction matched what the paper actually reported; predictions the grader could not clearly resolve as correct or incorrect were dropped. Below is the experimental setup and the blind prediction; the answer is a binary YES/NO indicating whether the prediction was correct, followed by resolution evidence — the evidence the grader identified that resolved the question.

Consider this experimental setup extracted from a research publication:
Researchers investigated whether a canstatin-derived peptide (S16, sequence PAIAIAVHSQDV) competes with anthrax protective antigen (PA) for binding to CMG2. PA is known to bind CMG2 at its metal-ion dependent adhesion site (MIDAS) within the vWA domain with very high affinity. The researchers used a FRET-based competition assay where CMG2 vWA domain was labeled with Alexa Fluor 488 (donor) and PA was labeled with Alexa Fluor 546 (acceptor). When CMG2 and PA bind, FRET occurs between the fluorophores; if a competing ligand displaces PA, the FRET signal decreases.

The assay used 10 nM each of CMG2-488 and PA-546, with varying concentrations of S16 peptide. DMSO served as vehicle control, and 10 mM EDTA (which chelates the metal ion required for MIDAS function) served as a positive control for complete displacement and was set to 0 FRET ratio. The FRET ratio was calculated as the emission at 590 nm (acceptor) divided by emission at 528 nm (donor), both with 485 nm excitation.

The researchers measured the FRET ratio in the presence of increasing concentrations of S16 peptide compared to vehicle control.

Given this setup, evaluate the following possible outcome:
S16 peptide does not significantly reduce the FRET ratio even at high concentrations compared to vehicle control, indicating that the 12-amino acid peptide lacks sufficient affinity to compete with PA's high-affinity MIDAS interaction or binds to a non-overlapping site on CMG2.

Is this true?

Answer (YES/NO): NO